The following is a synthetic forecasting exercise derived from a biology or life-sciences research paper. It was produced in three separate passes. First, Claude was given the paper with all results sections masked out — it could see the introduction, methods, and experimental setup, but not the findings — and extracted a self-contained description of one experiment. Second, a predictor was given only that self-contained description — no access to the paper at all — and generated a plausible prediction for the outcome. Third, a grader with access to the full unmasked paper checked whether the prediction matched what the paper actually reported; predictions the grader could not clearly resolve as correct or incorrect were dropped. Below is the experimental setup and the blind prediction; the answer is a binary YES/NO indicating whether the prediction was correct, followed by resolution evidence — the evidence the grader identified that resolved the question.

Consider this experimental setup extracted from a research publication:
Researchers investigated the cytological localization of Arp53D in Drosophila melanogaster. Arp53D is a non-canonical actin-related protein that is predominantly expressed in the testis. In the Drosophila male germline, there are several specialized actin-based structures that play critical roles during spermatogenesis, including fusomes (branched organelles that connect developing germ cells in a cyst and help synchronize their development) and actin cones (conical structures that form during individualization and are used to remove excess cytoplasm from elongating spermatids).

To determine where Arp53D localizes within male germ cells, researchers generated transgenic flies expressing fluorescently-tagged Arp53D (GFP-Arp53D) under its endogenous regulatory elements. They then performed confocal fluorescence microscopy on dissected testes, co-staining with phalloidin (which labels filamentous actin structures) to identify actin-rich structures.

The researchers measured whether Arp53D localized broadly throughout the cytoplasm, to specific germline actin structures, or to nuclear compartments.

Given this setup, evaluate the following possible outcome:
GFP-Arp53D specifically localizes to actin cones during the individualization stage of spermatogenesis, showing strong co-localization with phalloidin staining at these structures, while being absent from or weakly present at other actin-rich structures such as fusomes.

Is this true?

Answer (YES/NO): NO